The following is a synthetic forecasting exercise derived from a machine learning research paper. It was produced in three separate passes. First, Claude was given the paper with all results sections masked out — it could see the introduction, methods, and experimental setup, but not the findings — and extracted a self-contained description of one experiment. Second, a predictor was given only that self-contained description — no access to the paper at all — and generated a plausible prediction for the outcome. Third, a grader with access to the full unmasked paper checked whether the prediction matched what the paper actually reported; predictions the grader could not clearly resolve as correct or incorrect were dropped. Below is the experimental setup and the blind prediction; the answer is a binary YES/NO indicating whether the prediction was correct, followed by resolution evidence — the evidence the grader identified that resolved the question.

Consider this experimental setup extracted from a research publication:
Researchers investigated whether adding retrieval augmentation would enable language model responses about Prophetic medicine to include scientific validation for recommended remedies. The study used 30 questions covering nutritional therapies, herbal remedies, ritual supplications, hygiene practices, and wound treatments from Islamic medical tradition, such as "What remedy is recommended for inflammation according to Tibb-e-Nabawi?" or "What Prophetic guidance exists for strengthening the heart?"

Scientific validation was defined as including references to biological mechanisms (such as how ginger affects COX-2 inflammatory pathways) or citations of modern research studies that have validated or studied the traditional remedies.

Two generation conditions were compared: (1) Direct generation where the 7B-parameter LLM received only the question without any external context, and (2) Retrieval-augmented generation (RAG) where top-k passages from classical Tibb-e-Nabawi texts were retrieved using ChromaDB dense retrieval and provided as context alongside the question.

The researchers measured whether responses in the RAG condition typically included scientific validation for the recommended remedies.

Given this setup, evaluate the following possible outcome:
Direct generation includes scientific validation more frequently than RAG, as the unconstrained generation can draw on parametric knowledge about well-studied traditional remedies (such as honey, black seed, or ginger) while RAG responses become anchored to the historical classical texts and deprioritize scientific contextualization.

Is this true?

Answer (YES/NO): NO